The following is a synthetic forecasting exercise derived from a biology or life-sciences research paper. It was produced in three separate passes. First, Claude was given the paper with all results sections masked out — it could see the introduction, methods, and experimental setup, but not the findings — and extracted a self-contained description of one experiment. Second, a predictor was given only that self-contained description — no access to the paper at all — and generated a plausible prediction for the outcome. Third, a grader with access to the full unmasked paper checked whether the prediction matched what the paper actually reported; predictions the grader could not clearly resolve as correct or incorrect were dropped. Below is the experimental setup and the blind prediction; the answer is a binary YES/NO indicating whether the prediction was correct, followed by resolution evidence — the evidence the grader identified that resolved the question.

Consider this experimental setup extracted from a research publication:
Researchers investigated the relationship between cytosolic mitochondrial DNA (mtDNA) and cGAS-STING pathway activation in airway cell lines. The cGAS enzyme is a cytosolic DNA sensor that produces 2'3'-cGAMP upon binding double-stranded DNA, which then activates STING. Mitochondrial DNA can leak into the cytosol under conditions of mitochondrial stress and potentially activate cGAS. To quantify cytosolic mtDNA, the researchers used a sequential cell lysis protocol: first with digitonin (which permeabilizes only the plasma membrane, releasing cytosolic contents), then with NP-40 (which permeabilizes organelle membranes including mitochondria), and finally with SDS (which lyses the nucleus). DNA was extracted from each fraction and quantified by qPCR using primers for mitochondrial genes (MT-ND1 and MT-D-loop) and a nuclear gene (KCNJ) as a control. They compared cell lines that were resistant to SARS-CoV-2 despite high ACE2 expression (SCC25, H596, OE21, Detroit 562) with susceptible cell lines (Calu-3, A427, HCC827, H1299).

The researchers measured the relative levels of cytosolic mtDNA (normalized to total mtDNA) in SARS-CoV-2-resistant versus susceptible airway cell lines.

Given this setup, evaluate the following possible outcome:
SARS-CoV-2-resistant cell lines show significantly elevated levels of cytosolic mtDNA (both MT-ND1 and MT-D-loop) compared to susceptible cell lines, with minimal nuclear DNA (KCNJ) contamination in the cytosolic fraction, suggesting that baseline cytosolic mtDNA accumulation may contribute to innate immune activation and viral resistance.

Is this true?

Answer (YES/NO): NO